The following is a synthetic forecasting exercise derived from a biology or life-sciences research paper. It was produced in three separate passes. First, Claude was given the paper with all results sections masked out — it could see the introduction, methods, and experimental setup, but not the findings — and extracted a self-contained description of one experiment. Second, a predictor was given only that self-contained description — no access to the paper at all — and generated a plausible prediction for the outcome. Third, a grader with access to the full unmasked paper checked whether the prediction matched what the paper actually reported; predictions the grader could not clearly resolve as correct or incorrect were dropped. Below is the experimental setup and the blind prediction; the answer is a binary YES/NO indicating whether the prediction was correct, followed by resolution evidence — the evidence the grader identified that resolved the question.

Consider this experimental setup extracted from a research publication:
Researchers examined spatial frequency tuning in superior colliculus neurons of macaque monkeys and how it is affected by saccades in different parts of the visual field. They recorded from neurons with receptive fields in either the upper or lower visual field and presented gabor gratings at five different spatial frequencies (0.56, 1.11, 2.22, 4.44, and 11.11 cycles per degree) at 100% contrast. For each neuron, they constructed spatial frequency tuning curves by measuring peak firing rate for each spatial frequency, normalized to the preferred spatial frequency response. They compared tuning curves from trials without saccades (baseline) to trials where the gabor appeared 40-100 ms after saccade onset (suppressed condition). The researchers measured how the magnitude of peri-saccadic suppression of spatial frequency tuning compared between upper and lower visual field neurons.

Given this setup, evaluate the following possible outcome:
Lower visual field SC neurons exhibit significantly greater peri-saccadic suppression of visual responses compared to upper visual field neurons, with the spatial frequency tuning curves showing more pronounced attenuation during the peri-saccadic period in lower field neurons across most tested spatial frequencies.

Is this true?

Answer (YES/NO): YES